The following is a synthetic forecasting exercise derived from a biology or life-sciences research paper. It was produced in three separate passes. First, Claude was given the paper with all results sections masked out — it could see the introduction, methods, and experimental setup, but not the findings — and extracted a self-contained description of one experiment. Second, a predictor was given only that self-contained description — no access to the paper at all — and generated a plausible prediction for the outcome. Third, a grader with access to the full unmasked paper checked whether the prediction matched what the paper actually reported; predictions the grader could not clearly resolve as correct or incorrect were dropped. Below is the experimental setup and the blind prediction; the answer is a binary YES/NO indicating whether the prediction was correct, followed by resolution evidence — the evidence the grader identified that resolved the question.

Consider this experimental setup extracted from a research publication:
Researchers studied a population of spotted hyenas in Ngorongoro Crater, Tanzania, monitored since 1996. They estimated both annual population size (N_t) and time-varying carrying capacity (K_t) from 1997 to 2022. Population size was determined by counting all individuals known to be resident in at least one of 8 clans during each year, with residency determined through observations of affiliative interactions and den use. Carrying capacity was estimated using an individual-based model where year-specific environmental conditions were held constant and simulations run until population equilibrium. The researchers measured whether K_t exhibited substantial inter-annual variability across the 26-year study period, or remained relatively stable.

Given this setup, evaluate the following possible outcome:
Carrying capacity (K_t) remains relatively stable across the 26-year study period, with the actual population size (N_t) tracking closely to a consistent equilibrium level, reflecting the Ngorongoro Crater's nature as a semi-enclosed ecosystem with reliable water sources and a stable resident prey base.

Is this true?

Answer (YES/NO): NO